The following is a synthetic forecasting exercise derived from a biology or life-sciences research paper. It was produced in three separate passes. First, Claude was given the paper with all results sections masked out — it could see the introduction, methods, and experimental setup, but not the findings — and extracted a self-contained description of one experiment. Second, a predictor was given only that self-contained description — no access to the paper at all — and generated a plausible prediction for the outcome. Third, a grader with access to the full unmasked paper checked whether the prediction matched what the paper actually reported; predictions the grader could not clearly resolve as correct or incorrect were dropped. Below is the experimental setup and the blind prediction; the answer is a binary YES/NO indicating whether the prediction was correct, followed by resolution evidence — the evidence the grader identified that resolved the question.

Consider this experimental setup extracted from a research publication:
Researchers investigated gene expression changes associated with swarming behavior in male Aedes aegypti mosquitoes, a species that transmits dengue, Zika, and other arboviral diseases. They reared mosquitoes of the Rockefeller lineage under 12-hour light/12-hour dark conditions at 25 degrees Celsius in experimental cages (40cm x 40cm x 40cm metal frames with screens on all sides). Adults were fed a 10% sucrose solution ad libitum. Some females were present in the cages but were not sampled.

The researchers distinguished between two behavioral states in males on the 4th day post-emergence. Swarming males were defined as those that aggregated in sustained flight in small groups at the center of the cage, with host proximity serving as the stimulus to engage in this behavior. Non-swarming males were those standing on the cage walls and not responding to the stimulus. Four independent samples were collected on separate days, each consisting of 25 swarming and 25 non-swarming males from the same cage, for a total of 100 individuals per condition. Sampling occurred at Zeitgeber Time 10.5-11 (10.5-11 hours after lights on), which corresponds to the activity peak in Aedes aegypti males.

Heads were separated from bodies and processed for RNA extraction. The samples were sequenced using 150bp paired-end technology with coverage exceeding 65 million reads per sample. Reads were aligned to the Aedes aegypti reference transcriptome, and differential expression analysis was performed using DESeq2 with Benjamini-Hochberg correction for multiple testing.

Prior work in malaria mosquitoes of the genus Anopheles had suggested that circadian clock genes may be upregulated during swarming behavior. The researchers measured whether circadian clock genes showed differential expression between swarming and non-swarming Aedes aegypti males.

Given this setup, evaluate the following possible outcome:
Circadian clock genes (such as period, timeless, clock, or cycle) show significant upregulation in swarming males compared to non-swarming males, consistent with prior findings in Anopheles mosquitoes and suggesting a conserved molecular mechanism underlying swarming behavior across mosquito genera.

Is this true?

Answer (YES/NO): NO